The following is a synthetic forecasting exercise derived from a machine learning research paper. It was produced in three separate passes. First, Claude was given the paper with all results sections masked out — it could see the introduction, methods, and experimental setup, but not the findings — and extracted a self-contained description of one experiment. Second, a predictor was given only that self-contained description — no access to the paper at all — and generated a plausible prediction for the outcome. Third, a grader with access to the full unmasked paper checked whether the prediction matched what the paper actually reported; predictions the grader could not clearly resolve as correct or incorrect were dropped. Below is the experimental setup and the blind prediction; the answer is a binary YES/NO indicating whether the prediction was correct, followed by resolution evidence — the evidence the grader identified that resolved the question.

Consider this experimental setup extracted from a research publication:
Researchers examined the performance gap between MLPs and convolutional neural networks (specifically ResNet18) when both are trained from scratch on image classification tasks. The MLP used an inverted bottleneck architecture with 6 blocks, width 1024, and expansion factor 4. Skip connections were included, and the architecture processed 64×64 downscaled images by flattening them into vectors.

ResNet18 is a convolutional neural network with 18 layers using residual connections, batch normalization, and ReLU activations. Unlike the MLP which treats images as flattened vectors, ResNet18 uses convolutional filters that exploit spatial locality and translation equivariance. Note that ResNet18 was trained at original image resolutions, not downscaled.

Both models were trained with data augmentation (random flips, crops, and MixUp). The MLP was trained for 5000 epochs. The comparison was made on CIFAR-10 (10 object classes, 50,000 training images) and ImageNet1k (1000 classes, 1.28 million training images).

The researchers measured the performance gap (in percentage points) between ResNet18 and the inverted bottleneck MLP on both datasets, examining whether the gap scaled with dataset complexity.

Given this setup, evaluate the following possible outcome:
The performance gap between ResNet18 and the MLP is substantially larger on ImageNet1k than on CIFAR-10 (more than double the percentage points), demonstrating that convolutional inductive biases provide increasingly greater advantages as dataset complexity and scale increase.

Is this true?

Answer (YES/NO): YES